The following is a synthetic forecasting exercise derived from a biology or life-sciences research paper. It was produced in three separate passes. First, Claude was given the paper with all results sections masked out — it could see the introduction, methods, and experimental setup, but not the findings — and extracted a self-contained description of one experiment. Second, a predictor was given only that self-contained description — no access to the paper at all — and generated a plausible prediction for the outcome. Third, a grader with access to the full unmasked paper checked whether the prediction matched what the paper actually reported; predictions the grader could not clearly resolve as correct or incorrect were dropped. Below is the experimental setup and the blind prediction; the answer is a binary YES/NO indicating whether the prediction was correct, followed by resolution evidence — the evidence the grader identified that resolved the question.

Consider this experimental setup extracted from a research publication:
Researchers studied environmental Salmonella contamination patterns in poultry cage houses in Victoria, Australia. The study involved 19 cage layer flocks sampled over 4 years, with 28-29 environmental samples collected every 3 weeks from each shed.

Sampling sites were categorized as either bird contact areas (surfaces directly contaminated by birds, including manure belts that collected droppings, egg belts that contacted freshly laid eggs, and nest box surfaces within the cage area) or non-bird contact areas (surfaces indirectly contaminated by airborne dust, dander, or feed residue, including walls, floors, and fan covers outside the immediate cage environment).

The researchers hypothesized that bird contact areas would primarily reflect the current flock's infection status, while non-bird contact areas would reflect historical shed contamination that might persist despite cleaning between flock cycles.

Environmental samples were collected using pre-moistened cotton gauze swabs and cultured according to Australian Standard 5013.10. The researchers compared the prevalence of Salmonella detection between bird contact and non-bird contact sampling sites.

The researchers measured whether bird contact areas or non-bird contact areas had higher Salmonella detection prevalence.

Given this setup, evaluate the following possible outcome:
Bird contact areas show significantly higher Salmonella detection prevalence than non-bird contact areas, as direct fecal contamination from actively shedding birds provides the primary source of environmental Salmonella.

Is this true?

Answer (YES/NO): NO